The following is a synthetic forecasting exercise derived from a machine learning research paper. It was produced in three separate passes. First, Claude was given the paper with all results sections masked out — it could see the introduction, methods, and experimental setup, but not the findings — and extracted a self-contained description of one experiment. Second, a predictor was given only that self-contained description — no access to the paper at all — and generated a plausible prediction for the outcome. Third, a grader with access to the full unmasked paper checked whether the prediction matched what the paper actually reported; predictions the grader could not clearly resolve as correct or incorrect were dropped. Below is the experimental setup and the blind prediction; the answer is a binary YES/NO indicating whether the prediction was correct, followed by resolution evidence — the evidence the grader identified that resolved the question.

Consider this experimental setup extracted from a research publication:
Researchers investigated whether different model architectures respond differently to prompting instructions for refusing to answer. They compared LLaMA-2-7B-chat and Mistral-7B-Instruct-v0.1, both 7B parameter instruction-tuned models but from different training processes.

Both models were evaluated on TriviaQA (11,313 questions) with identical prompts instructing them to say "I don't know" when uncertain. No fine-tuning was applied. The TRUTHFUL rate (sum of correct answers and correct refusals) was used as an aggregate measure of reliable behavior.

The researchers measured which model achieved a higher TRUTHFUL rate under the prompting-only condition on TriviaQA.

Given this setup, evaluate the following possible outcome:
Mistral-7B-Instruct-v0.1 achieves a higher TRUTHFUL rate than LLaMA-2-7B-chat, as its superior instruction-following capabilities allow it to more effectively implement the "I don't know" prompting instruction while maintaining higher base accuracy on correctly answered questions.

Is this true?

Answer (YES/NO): NO